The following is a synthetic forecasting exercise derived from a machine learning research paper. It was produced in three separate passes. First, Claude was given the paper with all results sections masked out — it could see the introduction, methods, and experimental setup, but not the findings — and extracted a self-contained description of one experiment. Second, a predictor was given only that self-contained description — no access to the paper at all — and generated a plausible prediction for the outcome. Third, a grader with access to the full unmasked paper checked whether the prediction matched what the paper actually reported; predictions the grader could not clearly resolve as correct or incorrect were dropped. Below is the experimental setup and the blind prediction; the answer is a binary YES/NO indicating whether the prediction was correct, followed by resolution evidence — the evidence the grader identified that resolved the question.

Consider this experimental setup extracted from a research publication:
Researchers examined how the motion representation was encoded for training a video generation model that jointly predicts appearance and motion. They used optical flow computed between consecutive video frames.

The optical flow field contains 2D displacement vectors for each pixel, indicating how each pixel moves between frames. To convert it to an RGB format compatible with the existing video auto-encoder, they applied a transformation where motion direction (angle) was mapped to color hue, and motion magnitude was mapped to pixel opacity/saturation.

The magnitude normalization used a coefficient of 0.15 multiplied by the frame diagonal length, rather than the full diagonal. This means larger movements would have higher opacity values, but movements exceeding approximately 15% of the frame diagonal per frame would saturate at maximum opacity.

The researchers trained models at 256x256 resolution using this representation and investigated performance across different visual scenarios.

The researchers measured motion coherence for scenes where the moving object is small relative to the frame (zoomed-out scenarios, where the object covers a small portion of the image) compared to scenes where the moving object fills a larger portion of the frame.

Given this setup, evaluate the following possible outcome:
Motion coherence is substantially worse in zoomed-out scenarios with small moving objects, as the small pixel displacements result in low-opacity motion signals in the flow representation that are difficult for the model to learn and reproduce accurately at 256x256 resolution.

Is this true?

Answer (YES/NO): YES